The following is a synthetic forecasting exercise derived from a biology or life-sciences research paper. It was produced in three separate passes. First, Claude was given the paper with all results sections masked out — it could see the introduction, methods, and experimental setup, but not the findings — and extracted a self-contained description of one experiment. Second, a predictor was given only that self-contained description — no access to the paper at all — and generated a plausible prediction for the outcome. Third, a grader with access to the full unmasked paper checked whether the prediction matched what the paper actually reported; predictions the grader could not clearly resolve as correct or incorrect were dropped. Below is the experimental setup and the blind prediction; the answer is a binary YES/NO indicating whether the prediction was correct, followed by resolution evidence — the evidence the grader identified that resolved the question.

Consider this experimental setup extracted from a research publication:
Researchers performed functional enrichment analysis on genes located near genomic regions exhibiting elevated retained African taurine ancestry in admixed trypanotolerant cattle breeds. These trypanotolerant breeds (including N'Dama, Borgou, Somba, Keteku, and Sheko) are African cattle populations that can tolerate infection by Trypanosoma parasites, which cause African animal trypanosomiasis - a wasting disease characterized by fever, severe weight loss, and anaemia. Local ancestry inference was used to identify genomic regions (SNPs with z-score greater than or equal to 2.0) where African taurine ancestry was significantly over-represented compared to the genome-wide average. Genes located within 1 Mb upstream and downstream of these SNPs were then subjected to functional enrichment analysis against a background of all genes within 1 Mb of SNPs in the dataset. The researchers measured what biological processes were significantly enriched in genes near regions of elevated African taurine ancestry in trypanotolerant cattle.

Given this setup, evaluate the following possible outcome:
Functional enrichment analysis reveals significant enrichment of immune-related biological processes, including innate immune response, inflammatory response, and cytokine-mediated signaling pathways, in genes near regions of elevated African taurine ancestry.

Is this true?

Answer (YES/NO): NO